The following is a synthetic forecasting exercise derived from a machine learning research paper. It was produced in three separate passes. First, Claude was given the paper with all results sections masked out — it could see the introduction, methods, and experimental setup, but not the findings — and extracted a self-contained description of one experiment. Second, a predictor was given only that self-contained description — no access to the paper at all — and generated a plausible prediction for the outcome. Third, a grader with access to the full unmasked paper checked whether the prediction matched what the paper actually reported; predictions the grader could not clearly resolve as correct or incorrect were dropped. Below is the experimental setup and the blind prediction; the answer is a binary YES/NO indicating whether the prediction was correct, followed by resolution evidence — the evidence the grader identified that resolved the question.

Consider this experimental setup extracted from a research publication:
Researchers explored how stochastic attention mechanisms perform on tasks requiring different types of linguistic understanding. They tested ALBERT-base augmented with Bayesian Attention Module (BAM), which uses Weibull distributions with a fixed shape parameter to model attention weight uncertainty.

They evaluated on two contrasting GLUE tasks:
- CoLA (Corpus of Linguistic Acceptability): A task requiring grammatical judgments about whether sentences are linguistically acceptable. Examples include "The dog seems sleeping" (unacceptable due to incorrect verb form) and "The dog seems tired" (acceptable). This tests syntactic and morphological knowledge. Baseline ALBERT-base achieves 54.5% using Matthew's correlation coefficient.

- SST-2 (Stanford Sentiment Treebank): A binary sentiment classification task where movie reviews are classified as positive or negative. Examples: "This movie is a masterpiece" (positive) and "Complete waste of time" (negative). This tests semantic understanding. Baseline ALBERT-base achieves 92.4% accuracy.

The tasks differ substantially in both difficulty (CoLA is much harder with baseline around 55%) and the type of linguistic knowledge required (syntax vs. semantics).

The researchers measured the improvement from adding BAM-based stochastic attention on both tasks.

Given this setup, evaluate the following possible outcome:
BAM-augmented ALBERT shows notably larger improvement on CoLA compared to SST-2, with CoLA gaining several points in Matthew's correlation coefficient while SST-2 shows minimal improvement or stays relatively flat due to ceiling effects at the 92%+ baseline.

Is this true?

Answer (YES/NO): NO